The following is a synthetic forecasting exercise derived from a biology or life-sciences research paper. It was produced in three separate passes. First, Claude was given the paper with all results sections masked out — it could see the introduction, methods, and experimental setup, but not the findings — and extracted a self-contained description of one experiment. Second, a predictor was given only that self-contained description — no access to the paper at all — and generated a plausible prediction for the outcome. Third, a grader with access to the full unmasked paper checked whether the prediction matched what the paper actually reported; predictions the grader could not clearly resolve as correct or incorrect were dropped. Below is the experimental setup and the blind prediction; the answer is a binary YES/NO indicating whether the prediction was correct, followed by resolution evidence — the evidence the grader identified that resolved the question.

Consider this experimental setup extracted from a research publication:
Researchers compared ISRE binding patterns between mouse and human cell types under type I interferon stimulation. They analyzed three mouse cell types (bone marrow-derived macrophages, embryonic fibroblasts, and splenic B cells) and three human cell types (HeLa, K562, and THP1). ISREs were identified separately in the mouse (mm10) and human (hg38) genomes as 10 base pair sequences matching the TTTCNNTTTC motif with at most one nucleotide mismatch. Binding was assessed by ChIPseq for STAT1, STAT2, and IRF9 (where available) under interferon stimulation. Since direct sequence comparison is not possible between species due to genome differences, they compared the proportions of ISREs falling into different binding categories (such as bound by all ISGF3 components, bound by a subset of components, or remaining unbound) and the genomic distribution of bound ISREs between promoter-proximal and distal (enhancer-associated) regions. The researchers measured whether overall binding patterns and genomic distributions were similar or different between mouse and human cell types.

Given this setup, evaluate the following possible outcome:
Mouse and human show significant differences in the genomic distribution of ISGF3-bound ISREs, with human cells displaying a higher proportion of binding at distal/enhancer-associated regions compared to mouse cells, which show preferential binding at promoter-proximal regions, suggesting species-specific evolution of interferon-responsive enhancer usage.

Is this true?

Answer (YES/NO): NO